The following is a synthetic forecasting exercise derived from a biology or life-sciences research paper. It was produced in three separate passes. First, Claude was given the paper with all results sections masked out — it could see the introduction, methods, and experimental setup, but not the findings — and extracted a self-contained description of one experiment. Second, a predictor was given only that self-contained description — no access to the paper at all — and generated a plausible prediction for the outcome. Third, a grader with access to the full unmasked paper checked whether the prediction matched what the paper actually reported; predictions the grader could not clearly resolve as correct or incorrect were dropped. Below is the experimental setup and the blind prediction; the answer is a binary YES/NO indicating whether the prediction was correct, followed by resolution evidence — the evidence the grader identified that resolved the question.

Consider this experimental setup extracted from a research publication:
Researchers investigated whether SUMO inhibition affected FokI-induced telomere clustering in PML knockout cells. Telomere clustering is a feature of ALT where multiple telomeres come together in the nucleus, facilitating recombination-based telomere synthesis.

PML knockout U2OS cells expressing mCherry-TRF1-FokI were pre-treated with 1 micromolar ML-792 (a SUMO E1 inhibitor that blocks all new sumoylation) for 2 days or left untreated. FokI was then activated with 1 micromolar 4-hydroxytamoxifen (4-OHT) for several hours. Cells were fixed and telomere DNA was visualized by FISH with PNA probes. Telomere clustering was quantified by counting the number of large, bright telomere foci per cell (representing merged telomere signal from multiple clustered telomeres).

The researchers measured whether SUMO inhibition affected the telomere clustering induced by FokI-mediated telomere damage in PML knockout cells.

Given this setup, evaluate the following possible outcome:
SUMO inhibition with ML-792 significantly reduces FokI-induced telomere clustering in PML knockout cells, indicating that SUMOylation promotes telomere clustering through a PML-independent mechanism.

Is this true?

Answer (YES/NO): YES